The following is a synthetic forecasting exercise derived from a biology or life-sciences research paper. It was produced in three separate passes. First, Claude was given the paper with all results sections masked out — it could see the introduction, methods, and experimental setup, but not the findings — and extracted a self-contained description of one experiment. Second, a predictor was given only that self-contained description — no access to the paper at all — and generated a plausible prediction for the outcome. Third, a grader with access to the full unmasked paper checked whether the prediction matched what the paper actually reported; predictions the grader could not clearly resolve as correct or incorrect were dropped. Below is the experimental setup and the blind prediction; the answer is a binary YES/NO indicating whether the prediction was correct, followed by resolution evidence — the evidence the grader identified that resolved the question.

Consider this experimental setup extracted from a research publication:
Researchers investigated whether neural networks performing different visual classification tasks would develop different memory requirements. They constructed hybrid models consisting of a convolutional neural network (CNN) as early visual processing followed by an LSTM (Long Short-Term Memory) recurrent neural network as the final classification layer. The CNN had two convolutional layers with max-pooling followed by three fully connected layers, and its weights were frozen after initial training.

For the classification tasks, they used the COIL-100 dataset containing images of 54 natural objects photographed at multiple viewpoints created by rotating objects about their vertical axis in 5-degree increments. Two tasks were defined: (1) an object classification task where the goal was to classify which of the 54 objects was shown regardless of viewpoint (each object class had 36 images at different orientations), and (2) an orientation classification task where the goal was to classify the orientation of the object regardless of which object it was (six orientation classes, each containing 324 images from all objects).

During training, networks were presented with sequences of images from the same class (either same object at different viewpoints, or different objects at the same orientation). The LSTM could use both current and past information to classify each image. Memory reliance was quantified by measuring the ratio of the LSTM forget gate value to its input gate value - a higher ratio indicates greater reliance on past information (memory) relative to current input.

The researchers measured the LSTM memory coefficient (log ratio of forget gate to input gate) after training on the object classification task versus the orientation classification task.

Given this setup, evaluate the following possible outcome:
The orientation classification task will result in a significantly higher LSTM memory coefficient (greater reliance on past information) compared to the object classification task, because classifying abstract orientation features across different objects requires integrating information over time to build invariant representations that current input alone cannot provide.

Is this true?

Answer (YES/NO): NO